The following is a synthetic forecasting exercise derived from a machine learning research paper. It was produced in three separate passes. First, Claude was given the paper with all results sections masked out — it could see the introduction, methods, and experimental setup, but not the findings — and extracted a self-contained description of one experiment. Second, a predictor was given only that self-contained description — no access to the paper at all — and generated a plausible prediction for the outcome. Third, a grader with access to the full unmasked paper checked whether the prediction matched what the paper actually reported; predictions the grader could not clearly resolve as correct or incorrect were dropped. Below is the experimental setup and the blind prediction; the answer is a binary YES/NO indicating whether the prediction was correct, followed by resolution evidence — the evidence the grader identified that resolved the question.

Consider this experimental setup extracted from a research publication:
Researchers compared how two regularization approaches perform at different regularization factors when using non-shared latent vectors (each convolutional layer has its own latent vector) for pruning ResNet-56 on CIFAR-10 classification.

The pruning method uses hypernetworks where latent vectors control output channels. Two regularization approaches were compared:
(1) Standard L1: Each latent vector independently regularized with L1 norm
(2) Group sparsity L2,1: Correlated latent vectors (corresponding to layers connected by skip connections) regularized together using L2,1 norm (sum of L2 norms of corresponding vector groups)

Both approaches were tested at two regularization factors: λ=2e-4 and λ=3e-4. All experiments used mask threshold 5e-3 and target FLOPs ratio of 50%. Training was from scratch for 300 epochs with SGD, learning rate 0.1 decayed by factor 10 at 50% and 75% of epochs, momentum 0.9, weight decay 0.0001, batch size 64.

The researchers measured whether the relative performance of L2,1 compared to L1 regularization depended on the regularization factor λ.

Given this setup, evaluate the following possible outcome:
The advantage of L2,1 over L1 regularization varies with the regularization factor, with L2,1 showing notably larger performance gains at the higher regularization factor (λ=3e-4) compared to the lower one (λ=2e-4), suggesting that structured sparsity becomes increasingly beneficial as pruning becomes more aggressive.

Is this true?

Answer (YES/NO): YES